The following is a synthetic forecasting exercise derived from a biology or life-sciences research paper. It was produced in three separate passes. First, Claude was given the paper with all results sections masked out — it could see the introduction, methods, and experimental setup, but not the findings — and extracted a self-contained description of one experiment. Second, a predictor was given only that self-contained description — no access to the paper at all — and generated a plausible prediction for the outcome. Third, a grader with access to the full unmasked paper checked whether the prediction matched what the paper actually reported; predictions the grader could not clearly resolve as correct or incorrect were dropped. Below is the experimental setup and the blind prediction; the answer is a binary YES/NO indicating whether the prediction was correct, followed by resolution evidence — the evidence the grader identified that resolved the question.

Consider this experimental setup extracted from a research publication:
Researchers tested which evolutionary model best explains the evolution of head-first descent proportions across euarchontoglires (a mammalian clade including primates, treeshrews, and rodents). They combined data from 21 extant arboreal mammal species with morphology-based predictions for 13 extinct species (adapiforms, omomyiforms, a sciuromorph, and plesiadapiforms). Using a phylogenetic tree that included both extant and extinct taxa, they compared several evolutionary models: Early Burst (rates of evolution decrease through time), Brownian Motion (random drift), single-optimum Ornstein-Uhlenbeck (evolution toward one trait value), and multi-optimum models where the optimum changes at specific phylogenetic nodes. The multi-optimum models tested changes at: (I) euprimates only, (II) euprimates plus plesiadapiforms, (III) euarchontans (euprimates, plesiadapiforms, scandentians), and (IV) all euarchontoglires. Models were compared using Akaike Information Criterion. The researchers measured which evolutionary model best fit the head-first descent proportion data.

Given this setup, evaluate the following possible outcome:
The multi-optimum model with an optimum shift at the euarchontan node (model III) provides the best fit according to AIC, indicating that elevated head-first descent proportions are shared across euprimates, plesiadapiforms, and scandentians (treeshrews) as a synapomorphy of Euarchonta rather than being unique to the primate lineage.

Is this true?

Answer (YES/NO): NO